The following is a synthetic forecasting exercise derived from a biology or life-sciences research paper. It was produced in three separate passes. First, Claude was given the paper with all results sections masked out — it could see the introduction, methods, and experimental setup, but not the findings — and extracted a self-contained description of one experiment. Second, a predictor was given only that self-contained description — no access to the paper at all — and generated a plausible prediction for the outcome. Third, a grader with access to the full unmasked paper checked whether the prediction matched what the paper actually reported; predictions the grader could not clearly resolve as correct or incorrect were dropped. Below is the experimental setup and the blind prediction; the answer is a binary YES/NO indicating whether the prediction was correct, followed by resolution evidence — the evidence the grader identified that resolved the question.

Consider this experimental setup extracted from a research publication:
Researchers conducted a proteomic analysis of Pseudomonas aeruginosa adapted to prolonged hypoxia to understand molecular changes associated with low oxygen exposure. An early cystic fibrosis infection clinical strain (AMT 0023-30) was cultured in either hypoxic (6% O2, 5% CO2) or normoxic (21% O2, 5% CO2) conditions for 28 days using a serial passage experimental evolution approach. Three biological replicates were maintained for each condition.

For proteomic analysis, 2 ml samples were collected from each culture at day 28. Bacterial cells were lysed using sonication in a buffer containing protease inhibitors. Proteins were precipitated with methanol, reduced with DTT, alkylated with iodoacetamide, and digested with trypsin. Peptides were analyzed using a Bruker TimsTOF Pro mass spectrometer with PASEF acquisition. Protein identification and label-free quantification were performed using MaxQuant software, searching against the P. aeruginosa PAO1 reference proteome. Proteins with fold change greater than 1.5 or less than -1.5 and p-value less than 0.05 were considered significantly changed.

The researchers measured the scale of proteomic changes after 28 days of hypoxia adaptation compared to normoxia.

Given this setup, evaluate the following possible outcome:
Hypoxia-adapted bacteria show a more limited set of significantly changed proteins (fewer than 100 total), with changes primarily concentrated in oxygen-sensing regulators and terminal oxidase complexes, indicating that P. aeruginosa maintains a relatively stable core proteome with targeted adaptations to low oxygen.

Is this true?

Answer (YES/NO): NO